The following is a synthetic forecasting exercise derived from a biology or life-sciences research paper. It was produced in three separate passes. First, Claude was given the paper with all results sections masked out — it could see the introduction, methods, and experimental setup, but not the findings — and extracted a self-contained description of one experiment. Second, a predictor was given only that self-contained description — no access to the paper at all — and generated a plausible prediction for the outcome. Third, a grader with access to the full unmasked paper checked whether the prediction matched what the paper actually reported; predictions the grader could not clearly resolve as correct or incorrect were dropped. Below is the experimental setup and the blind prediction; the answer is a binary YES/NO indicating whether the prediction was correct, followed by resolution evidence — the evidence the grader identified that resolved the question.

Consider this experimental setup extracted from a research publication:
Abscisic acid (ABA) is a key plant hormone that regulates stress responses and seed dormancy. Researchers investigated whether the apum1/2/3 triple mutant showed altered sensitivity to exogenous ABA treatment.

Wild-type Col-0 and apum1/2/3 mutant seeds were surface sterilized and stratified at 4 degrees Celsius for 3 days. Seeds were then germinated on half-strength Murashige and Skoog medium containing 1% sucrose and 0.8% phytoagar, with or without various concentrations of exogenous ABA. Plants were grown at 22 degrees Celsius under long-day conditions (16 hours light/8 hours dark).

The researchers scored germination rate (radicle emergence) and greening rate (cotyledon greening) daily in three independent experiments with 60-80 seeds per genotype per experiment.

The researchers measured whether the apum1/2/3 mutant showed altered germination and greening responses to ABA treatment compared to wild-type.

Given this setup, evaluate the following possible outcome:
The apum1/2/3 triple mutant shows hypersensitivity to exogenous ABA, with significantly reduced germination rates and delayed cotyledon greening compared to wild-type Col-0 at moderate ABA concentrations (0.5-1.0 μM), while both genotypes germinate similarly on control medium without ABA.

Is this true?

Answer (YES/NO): YES